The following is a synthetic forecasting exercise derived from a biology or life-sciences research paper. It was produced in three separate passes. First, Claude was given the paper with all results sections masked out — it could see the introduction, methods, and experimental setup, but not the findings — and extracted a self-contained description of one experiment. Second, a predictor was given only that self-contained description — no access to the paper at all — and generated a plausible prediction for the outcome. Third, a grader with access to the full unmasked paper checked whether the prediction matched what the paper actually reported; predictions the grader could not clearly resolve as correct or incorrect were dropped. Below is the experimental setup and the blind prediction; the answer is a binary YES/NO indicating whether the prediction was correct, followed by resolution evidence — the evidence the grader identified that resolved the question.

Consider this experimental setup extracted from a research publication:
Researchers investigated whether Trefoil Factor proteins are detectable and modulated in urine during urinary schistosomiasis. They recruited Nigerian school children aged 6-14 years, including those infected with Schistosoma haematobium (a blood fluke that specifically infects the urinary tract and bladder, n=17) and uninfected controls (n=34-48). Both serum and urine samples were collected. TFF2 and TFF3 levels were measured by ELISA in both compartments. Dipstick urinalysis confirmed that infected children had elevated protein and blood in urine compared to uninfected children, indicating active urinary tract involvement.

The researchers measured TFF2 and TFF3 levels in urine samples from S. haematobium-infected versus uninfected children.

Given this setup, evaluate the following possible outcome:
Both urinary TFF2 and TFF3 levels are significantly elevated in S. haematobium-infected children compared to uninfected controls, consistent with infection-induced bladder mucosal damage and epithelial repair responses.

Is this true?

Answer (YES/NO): NO